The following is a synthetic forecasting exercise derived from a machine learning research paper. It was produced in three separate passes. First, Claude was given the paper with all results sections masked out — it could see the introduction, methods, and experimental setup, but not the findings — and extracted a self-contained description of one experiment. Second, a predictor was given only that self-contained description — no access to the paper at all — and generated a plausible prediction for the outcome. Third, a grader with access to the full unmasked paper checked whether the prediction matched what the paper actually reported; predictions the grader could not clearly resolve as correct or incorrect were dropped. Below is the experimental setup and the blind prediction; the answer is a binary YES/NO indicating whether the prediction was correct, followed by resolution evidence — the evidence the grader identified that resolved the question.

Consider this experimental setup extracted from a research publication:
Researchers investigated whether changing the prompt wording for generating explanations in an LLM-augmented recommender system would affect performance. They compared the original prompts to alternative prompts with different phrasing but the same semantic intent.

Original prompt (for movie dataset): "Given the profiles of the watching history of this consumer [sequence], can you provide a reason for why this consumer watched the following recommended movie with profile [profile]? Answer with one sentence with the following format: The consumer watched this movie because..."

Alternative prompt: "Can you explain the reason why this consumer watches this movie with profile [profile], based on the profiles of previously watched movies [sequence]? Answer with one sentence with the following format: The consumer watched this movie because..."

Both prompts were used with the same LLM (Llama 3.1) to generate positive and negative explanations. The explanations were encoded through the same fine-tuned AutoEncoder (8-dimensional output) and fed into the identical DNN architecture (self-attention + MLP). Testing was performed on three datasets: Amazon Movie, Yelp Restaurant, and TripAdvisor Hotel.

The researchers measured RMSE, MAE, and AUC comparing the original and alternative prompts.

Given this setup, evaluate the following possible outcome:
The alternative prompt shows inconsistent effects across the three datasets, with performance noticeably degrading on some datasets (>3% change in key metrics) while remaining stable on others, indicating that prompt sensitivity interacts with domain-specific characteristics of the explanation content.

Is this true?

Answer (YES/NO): NO